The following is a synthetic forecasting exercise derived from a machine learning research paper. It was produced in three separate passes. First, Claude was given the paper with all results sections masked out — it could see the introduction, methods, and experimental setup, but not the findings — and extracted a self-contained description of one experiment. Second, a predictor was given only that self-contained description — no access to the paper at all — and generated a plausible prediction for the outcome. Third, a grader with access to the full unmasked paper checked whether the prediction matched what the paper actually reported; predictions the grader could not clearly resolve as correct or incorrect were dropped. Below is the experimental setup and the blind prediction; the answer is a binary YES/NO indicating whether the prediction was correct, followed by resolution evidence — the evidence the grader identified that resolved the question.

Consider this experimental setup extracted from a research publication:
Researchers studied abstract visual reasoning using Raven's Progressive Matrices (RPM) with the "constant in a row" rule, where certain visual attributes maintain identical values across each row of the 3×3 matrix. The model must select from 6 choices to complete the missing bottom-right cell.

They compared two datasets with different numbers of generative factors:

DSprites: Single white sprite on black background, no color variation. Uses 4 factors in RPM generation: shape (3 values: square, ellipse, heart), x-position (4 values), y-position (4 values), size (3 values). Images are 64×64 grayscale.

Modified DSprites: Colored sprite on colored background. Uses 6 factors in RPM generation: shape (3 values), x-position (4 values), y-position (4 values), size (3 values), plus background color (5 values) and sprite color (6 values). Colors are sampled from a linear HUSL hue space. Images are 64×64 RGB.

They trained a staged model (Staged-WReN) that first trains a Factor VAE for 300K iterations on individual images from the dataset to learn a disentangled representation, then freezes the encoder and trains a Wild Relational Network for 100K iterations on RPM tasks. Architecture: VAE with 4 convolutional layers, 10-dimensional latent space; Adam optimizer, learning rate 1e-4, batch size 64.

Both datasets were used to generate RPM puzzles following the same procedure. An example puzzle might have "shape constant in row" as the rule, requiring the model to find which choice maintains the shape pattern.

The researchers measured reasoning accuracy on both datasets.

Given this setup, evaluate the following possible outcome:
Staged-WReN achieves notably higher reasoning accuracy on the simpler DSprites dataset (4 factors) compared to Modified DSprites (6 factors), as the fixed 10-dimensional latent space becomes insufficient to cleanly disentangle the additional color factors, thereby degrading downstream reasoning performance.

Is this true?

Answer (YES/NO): YES